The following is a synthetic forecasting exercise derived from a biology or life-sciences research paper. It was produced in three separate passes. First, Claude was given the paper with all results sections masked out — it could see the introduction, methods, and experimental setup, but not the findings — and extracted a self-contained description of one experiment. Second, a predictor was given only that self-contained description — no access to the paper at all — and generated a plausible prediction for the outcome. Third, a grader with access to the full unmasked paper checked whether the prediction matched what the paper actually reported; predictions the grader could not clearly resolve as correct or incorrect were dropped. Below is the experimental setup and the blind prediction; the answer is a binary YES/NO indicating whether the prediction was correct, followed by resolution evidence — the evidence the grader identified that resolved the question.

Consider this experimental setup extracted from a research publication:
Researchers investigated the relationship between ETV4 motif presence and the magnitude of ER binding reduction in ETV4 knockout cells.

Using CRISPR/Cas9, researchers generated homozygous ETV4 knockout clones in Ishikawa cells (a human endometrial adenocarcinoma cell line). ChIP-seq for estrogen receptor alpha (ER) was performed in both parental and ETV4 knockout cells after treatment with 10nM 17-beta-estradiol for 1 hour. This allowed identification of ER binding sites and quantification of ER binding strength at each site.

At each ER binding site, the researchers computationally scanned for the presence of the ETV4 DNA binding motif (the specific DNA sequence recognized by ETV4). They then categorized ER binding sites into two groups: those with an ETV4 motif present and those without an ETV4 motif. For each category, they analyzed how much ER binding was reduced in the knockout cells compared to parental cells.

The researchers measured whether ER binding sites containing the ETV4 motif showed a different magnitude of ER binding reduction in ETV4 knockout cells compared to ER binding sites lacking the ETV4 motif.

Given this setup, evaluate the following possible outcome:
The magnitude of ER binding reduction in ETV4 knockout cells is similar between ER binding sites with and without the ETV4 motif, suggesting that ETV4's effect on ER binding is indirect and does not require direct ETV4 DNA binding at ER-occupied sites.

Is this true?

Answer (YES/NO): NO